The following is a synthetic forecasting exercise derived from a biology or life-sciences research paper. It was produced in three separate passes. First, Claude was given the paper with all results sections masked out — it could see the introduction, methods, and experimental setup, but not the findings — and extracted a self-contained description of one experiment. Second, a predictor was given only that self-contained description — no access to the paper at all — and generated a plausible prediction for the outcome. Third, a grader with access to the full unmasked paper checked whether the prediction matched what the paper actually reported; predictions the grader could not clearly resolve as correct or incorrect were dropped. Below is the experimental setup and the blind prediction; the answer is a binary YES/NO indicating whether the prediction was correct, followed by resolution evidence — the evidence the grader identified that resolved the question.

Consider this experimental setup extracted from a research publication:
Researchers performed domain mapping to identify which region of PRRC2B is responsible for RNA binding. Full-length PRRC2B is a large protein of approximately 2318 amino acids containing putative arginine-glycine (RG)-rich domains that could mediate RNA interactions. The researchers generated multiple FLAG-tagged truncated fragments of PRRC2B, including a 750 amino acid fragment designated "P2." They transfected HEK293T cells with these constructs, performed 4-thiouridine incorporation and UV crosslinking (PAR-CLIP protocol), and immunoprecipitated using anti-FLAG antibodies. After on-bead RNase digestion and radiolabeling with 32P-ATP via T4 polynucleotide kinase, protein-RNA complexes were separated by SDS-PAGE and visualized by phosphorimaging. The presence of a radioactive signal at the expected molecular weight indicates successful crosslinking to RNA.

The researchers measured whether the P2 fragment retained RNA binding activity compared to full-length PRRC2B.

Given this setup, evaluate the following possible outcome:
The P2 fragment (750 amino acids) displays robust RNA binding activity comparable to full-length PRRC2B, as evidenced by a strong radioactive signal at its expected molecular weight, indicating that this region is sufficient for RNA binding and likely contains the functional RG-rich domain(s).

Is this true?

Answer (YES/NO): YES